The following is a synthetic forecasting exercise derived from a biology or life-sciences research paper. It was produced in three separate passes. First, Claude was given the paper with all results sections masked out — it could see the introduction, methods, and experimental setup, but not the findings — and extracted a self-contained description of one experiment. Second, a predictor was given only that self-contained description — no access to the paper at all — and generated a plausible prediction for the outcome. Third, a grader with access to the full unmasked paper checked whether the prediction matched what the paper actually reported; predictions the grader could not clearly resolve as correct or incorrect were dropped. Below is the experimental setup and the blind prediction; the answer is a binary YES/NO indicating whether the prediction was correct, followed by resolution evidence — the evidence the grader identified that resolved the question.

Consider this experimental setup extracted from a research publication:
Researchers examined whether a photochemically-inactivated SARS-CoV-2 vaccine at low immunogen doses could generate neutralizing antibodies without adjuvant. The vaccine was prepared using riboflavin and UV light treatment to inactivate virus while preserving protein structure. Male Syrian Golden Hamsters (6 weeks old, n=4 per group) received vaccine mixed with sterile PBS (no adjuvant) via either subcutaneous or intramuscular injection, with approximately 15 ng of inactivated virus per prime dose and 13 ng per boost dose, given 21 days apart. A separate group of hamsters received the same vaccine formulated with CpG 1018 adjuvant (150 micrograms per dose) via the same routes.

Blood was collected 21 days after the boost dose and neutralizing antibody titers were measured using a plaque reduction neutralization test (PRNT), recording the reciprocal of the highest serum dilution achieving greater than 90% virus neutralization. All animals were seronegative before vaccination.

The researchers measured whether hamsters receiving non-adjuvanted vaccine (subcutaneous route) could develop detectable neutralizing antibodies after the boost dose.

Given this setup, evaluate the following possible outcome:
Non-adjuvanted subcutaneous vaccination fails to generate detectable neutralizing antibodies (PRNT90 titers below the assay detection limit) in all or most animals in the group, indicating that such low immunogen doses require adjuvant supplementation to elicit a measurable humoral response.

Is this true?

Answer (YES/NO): NO